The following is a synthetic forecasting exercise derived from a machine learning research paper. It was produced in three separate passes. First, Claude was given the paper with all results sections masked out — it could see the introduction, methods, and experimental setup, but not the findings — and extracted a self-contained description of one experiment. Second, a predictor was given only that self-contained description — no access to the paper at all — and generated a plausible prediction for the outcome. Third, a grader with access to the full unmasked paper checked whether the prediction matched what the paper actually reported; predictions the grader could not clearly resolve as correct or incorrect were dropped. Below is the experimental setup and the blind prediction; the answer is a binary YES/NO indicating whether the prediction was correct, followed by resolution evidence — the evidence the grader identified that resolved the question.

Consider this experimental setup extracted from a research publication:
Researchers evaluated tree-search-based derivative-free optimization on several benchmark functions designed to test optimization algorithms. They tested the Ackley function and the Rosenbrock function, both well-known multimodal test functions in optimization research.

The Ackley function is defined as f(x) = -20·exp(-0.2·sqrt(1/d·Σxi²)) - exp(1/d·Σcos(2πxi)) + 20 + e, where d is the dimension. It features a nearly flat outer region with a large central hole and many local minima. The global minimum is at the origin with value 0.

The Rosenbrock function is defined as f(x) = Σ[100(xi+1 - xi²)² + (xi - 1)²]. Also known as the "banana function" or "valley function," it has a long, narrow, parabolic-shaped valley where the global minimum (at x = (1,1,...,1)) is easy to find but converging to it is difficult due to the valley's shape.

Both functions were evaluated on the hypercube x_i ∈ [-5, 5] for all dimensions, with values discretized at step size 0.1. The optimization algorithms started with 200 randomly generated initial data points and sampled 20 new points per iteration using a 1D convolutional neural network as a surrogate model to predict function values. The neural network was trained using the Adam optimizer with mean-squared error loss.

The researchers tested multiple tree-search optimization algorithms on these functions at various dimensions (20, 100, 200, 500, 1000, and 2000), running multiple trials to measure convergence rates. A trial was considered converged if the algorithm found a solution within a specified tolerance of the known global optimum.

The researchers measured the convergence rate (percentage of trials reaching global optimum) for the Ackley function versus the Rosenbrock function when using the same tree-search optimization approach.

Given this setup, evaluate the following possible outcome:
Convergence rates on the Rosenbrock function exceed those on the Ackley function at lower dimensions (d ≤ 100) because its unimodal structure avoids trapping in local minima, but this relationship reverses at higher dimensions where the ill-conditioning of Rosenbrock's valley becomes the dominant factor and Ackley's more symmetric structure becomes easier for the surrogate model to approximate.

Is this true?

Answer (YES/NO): NO